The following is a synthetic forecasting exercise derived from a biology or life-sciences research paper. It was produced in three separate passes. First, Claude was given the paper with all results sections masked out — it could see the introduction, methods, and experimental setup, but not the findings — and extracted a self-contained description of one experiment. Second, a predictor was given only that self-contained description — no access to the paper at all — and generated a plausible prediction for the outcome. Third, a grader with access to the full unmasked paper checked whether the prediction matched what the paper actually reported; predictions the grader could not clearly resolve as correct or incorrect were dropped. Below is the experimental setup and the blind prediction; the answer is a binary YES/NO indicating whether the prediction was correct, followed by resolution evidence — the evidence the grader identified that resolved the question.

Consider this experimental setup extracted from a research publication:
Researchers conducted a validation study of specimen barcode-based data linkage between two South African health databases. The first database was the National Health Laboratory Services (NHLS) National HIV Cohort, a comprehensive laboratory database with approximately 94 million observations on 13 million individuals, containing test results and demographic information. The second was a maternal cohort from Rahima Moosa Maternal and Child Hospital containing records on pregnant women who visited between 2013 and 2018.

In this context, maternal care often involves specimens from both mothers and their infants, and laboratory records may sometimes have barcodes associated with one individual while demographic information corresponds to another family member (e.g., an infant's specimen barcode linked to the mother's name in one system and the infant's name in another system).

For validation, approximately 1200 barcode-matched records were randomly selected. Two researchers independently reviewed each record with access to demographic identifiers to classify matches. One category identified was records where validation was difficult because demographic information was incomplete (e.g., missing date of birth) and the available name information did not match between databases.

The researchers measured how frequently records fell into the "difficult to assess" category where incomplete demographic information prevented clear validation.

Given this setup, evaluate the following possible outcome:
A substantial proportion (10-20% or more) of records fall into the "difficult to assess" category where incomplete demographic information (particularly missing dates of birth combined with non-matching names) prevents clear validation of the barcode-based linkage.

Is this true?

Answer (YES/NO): NO